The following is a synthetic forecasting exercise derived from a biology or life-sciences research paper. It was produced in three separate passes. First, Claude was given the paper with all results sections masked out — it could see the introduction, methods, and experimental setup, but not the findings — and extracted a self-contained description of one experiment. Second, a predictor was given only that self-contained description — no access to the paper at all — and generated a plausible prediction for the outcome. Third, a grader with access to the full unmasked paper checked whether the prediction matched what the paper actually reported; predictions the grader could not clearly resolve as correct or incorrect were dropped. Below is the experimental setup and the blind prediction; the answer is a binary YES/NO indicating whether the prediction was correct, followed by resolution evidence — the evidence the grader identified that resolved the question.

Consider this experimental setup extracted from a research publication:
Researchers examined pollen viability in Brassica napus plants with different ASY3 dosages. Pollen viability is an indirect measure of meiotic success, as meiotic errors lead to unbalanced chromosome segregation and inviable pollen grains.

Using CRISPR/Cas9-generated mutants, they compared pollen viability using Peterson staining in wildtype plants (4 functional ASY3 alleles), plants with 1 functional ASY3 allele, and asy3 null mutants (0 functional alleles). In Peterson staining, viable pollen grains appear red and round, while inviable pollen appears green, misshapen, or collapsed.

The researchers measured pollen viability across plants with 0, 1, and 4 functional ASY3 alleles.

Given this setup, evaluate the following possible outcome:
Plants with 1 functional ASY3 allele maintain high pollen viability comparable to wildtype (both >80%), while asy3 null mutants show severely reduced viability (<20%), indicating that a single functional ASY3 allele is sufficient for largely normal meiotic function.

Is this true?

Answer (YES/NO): NO